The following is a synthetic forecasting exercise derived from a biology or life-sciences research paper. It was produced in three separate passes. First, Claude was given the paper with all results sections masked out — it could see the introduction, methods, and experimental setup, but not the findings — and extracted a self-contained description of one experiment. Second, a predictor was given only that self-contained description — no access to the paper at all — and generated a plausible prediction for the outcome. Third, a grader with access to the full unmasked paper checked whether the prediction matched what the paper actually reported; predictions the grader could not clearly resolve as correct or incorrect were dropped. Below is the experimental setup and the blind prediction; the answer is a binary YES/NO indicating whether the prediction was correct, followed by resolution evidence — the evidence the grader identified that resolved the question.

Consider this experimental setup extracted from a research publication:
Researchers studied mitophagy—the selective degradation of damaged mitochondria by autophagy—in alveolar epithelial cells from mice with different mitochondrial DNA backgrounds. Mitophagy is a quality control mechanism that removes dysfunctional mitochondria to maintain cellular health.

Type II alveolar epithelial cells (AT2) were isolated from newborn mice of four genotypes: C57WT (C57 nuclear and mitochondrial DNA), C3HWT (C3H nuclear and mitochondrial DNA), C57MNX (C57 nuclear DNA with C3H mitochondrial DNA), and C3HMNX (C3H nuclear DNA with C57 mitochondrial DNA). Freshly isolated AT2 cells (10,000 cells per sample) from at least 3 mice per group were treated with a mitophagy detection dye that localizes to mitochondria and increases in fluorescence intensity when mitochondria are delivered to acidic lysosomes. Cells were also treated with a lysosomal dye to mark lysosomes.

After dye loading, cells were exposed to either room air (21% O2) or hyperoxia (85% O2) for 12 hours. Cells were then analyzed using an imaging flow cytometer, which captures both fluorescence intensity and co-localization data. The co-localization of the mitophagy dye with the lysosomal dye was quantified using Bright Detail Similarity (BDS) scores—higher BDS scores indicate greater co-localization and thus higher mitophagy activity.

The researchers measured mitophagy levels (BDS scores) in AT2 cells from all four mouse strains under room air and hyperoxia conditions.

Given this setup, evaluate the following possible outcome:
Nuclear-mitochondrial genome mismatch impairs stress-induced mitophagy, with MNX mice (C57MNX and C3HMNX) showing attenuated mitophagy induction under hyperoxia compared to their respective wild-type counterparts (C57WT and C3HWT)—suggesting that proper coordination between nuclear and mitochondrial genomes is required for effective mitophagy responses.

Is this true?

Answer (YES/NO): NO